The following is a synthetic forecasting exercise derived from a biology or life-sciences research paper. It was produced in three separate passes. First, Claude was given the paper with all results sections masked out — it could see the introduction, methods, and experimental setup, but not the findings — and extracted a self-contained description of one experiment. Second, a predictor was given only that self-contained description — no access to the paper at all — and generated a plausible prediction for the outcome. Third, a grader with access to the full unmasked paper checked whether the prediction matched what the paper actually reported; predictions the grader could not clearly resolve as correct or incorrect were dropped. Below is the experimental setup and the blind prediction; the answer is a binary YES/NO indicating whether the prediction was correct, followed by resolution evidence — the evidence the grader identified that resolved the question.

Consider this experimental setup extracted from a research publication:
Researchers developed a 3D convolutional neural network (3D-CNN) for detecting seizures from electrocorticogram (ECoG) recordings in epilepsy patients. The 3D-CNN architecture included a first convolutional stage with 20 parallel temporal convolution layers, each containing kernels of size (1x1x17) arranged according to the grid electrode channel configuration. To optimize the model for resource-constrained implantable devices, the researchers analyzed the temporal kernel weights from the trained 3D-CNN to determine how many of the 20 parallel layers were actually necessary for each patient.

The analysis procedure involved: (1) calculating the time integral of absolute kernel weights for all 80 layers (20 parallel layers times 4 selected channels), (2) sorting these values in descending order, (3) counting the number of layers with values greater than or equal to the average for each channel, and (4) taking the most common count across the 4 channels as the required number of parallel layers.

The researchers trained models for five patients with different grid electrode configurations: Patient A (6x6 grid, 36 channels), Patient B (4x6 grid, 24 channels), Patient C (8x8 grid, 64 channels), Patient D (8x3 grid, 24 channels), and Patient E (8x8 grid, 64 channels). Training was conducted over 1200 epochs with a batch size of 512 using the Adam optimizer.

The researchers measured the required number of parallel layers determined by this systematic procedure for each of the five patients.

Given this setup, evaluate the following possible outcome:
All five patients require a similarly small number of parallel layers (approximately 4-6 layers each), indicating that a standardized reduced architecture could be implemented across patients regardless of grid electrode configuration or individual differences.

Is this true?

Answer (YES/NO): NO